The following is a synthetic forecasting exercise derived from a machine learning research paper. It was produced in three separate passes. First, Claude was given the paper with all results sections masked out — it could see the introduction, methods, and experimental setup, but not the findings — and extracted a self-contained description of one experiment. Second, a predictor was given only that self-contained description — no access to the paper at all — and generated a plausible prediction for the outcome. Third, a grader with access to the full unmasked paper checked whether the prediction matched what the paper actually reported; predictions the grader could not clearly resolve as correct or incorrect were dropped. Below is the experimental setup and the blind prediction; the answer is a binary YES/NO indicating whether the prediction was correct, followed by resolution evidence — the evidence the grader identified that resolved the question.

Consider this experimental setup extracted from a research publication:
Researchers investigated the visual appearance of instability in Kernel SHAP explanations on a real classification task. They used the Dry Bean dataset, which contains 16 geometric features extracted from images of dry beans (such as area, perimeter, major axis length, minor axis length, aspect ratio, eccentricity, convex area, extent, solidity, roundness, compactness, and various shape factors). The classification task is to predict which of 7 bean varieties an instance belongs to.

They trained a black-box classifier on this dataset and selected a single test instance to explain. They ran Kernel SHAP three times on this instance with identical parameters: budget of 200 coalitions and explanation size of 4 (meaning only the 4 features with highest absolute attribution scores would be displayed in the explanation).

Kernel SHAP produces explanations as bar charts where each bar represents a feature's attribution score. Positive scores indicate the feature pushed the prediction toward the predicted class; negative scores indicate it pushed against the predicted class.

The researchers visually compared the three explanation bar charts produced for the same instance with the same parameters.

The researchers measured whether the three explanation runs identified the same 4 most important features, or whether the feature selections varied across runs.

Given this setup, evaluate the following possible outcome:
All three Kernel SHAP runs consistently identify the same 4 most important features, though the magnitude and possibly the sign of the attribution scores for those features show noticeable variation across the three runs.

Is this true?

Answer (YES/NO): NO